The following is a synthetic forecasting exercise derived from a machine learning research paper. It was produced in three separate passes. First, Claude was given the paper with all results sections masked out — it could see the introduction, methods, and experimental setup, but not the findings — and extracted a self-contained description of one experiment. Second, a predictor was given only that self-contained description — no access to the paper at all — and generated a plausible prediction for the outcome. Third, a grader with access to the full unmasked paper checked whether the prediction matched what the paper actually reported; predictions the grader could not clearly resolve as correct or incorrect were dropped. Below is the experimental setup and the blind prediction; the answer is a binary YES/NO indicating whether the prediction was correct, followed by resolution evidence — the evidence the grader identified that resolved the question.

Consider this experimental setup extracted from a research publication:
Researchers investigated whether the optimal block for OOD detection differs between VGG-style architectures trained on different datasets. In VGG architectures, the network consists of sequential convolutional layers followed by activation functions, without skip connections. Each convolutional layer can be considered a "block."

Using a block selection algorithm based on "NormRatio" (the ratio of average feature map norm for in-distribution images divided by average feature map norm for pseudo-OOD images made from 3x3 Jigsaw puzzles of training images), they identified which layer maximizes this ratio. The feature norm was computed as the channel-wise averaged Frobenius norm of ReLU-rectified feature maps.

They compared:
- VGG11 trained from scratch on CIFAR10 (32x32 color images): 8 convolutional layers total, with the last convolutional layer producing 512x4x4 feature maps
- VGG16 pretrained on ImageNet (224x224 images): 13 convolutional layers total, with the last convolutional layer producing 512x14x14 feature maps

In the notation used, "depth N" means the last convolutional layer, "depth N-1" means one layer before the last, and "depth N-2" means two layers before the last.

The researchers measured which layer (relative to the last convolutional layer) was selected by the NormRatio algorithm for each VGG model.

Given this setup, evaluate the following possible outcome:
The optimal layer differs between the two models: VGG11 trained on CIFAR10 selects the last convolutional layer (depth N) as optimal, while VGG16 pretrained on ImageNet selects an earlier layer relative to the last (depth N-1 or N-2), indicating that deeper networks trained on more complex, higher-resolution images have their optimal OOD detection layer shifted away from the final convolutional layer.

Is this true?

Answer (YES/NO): NO